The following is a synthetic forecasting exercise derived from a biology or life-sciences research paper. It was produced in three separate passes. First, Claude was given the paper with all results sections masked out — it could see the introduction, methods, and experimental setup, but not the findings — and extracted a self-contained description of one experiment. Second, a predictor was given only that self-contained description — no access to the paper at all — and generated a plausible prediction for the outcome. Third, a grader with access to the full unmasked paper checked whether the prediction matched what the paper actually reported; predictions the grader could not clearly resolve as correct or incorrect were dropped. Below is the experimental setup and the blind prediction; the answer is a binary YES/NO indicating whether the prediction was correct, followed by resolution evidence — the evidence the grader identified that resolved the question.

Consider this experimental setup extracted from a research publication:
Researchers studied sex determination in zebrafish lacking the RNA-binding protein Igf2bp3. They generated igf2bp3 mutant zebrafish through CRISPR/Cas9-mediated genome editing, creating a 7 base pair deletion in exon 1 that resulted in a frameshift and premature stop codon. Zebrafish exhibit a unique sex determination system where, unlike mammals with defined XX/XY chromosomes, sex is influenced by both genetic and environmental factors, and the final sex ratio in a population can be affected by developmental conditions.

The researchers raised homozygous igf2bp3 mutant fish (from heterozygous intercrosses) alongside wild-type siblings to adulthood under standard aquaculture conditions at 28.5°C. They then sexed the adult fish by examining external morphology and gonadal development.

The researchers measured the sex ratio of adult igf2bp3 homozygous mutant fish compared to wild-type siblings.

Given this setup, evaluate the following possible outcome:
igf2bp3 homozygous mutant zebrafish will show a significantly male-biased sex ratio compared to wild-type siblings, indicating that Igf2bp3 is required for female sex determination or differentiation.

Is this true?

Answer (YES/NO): YES